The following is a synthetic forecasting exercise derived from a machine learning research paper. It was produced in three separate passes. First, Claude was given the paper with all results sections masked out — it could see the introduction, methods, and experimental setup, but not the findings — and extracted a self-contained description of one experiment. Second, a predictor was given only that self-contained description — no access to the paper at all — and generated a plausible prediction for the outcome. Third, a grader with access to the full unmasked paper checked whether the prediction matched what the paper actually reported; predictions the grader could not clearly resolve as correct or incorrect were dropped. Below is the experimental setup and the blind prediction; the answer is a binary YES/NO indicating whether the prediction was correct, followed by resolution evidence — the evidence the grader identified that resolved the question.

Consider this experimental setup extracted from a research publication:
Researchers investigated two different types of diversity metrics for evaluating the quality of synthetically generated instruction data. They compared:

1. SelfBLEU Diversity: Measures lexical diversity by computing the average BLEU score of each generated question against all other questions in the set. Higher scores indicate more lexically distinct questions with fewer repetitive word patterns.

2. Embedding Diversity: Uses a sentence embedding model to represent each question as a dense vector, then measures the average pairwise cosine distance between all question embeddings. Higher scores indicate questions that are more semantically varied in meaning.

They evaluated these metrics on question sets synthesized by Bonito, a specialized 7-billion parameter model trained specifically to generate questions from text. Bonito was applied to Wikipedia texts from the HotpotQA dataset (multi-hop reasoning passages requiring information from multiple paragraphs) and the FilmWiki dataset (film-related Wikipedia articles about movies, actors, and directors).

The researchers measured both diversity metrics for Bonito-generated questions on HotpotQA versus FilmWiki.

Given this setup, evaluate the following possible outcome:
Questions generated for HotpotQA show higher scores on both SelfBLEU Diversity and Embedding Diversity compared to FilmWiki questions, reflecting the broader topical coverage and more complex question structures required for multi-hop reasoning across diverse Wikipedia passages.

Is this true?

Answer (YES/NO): YES